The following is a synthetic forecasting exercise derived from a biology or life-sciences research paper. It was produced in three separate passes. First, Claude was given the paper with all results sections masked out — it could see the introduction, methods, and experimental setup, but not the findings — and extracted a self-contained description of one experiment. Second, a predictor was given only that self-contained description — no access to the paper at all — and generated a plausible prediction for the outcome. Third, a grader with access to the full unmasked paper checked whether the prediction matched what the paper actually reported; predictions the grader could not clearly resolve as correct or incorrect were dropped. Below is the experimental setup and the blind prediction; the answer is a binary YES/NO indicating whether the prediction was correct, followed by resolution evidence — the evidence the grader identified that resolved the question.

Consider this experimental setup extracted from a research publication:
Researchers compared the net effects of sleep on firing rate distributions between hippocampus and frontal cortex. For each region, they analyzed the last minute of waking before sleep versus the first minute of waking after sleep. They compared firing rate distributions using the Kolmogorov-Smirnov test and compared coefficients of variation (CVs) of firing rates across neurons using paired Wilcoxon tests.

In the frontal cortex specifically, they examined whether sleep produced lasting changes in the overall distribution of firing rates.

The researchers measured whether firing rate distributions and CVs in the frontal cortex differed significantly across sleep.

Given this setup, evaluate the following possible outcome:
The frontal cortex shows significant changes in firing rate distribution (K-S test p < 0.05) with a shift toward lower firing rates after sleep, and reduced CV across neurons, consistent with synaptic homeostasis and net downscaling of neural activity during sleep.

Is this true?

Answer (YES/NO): NO